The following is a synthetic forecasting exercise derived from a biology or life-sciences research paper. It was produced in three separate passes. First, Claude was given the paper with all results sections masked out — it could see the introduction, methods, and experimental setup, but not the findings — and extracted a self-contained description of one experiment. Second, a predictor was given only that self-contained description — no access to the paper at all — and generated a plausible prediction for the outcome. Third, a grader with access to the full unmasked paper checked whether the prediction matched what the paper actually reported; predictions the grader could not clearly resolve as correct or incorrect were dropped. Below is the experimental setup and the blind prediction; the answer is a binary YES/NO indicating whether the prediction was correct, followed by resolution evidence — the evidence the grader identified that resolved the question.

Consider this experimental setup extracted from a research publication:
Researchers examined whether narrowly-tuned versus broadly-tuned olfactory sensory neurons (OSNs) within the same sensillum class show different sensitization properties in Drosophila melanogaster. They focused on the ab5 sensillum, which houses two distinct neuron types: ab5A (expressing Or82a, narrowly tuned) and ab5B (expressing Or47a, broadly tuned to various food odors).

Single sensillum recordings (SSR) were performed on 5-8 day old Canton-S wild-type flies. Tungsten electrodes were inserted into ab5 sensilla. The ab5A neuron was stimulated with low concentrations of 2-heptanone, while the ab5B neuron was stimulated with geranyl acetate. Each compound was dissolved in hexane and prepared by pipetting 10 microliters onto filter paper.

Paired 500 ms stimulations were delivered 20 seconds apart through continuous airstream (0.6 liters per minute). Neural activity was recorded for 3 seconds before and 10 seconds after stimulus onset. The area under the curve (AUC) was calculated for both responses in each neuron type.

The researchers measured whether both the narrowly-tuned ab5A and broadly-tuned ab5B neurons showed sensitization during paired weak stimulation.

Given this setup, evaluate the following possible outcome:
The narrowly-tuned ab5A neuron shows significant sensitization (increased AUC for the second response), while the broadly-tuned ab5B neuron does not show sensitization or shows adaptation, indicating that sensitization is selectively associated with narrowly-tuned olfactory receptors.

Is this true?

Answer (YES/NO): NO